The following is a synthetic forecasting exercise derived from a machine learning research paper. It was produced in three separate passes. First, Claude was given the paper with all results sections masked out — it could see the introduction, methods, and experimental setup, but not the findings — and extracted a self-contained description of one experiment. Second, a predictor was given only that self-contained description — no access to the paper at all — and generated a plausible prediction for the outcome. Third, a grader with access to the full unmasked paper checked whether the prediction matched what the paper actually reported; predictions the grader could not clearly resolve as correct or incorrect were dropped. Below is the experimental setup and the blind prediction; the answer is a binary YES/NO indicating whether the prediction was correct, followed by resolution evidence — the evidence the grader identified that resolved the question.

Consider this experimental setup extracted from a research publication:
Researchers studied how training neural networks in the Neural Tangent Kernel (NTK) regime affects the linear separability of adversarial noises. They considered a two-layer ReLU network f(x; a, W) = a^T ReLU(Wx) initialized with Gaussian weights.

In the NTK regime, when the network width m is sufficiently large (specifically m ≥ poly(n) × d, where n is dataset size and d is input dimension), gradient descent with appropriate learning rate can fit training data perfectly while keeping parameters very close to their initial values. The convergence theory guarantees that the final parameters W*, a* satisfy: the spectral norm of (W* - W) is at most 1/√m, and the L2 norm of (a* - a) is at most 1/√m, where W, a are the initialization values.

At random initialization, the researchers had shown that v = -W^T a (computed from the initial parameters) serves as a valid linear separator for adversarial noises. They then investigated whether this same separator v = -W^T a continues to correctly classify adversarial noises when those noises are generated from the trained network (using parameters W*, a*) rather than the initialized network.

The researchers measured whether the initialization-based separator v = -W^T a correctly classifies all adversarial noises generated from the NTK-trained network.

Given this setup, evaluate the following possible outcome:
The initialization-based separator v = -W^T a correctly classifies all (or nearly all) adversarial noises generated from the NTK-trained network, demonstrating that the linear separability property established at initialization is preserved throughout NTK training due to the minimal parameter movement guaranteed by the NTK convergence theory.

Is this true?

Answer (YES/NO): YES